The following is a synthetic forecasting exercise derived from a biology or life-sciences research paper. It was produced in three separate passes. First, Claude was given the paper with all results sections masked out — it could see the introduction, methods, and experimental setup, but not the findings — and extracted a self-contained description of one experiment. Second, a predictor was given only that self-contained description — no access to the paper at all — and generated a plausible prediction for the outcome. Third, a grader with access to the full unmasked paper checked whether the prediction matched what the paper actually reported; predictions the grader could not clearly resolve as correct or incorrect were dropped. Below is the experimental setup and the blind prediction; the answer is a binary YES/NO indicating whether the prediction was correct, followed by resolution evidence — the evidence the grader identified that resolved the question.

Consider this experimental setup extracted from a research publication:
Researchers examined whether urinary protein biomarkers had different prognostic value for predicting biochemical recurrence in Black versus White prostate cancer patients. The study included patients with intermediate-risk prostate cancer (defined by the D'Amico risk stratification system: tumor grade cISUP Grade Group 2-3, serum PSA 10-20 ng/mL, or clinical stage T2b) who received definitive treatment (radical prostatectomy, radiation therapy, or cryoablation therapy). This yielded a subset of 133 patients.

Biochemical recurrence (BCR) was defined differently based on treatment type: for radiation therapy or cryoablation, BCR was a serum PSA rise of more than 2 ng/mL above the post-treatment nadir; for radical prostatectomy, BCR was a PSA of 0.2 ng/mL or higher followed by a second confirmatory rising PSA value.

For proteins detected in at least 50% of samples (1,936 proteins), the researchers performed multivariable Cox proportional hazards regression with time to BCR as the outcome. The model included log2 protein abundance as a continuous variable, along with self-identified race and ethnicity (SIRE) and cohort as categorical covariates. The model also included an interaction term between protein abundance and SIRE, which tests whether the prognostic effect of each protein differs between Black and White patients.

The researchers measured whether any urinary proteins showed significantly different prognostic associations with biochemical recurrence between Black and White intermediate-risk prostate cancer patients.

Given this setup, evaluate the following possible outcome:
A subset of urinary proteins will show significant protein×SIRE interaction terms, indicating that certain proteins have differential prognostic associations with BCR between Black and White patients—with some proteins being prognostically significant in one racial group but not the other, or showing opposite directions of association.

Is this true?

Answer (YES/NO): NO